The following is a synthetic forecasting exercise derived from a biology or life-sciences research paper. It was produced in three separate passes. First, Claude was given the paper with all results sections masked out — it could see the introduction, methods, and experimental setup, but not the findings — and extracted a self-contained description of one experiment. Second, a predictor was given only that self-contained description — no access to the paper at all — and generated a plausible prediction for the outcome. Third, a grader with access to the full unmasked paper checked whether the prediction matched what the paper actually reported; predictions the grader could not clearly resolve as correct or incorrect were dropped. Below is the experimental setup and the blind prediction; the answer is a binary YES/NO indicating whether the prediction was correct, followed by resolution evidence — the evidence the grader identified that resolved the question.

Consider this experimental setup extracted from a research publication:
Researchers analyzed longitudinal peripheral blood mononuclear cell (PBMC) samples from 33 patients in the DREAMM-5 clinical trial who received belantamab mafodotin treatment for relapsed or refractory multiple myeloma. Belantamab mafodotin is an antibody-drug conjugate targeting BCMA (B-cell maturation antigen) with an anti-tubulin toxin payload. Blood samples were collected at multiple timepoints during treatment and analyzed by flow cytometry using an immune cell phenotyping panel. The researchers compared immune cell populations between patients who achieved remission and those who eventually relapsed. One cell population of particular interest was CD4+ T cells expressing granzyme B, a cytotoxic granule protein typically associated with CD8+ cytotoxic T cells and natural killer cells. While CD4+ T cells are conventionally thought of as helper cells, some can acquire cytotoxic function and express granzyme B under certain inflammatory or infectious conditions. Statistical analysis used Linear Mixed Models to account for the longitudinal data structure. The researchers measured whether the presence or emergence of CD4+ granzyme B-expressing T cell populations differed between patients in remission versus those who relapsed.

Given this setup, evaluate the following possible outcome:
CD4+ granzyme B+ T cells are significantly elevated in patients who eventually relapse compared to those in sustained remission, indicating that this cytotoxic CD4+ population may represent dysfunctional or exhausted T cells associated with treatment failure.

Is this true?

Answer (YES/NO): NO